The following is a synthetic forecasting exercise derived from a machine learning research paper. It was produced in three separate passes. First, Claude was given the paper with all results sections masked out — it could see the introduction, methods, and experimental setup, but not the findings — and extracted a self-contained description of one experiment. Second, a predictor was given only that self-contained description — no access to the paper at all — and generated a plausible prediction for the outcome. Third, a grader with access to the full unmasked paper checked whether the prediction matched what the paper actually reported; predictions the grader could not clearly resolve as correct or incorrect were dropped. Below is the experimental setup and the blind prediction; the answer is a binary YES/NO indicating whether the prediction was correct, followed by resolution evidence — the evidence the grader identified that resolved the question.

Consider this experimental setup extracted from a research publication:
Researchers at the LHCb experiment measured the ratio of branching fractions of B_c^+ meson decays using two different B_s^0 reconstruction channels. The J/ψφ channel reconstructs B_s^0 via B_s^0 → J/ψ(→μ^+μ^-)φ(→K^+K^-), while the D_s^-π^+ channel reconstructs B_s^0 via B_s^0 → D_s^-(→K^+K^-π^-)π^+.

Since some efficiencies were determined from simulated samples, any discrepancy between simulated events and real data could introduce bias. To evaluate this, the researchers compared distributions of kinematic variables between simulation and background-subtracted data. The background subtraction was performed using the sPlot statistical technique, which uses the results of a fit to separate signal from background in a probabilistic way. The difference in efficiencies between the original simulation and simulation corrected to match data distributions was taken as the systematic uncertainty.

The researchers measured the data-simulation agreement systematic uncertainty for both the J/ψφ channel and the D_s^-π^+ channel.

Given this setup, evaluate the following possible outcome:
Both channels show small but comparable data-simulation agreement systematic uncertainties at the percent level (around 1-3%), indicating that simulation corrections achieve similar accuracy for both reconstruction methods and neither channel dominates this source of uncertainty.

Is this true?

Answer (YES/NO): NO